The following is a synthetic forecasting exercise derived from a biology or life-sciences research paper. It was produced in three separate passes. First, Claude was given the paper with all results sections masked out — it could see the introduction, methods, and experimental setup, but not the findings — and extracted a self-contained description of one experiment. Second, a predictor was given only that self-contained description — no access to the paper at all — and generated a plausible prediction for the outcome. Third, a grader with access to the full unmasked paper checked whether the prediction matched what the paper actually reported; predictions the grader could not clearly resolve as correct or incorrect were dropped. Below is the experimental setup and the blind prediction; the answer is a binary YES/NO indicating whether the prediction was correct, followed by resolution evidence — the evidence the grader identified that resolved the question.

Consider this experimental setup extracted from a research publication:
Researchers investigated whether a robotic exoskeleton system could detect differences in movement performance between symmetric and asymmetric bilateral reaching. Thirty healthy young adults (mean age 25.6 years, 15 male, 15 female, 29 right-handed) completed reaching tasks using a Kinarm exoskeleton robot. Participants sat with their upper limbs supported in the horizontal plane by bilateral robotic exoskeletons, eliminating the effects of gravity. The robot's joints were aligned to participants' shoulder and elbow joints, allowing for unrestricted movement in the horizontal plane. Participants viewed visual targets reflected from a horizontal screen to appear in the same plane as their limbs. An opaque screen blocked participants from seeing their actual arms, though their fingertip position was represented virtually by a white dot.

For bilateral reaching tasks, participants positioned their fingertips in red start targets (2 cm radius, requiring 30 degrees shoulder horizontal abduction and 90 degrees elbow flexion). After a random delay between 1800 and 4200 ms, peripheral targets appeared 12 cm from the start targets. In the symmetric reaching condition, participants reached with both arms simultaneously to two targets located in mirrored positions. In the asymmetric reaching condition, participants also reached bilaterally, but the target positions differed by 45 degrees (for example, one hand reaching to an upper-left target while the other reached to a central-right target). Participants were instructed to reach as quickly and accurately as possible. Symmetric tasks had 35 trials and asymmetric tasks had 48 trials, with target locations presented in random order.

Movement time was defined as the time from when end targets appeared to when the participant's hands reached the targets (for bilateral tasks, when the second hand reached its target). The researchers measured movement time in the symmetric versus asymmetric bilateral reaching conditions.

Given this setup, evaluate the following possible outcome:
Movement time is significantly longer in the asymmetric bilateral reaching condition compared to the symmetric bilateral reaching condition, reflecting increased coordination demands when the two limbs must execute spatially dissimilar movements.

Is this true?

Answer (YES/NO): YES